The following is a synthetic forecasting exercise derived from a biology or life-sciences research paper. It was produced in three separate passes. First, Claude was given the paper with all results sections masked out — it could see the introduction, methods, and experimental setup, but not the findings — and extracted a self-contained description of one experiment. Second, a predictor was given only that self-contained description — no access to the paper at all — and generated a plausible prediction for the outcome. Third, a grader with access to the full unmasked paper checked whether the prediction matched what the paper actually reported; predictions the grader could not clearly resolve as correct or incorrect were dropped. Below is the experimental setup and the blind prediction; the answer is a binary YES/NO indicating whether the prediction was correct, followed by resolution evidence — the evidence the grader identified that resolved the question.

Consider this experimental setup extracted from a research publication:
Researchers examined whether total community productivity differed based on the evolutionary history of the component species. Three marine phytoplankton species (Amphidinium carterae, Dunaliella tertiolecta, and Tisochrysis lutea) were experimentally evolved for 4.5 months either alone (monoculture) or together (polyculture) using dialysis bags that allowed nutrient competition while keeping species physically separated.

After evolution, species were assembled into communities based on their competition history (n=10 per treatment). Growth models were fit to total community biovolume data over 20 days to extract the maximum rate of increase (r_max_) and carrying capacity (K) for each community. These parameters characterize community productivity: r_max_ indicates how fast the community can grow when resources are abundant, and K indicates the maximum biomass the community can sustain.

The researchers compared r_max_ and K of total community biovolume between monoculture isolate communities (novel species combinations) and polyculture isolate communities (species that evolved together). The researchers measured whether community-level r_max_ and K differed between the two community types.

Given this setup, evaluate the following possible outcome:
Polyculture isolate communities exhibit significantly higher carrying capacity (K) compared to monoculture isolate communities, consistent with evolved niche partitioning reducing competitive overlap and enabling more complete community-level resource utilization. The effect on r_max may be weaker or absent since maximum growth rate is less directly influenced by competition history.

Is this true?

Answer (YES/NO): NO